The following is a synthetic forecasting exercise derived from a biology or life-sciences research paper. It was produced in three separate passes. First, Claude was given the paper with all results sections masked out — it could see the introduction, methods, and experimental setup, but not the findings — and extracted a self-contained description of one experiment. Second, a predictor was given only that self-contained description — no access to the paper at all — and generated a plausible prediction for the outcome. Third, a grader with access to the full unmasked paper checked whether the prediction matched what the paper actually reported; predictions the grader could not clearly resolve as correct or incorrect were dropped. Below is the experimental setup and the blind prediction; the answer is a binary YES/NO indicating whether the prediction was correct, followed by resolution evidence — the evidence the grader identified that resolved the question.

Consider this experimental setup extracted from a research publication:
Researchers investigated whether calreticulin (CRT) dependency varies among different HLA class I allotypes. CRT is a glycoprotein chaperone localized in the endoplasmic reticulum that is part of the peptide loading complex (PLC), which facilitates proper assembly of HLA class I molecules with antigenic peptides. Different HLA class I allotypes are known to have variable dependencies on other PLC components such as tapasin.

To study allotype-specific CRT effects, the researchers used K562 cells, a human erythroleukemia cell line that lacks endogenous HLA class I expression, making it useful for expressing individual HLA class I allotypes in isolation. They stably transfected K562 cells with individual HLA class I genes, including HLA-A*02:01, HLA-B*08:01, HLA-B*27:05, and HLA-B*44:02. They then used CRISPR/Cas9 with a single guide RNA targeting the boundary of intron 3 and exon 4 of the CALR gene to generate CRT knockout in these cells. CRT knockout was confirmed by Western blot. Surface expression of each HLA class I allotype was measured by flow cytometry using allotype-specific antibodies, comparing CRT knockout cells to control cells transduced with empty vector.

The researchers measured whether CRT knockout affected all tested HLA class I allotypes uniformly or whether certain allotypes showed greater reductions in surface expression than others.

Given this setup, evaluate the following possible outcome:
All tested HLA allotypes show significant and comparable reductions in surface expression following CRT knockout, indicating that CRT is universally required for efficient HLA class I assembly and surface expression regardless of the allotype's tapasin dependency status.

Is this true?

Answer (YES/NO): NO